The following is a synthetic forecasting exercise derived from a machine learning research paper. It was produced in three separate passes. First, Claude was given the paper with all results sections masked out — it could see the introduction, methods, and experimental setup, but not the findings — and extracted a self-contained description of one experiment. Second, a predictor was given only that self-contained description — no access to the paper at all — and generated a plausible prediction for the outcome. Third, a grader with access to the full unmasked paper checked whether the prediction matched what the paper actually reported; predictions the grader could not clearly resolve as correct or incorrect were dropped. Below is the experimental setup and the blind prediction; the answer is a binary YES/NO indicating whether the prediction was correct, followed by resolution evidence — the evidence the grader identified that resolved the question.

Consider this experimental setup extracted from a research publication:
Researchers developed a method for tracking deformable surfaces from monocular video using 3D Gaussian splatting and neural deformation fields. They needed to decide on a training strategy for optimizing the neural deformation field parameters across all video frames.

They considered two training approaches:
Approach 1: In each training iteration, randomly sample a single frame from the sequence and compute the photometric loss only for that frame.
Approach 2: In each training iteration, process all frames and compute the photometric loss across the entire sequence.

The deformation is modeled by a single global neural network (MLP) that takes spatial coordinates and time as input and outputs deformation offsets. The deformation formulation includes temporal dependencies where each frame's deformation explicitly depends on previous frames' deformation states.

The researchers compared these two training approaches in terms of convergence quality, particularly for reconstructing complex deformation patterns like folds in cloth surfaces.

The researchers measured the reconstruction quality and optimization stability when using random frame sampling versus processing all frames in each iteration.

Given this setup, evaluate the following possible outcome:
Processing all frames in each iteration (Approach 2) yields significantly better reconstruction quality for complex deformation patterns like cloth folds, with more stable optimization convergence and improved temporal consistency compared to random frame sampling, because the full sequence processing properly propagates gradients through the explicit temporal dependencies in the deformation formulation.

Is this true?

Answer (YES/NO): YES